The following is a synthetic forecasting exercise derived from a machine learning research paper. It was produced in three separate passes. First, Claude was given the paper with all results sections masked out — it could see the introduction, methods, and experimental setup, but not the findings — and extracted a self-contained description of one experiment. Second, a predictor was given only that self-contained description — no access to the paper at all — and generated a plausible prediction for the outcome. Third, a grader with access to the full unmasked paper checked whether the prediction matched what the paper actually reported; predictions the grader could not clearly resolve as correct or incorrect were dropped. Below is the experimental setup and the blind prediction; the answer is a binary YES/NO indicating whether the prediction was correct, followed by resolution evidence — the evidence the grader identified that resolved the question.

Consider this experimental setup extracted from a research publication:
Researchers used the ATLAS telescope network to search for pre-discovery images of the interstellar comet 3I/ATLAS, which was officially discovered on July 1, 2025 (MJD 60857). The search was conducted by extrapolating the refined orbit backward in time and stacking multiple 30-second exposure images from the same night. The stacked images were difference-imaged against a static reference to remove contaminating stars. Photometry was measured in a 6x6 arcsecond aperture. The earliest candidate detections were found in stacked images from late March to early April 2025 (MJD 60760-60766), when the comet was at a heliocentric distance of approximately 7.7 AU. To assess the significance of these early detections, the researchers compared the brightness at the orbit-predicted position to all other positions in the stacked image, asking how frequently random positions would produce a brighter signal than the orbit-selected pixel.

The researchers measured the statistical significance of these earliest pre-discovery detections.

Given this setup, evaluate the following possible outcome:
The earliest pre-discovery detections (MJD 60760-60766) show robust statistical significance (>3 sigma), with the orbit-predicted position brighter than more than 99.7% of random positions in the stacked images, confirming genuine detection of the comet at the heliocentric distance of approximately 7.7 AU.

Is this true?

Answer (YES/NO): NO